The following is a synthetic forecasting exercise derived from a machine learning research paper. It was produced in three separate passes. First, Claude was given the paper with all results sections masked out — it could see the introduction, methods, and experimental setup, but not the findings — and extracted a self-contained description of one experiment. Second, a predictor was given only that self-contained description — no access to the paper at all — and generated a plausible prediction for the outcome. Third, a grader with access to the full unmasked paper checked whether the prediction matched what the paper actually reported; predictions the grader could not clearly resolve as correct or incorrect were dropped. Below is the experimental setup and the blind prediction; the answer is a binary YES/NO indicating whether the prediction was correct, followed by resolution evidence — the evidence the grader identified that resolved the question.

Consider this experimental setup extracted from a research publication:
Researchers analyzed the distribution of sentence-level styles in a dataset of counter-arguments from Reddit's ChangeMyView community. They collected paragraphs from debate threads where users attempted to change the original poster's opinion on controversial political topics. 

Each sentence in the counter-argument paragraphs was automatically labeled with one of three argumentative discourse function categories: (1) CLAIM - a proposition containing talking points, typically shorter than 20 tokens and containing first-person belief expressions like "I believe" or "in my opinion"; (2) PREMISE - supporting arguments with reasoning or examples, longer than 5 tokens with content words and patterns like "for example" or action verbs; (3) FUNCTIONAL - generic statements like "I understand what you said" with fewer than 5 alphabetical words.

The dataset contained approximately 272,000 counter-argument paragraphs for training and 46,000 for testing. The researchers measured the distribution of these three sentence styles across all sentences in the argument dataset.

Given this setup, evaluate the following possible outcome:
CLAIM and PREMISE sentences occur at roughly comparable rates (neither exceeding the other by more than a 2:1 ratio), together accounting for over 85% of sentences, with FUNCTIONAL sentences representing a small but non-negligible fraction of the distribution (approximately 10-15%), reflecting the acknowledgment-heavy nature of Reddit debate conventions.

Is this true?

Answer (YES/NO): NO